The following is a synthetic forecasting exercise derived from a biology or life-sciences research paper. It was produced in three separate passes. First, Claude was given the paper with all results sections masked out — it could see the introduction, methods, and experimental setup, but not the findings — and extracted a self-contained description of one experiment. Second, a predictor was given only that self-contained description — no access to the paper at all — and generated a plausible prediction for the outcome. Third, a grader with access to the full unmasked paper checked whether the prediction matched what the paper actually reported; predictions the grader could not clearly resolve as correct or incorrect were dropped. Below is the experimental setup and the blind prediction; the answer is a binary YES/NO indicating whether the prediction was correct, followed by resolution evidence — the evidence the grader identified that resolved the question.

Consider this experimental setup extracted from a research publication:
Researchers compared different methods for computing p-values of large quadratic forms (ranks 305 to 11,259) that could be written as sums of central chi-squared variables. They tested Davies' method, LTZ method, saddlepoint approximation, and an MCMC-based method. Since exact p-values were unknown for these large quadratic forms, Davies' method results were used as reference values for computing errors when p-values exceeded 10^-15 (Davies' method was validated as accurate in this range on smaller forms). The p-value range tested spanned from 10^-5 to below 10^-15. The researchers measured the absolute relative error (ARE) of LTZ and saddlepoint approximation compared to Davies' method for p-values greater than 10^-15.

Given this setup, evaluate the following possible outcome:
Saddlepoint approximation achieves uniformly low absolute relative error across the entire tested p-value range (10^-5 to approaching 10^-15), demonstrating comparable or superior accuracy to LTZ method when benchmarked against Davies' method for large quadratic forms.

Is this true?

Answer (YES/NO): YES